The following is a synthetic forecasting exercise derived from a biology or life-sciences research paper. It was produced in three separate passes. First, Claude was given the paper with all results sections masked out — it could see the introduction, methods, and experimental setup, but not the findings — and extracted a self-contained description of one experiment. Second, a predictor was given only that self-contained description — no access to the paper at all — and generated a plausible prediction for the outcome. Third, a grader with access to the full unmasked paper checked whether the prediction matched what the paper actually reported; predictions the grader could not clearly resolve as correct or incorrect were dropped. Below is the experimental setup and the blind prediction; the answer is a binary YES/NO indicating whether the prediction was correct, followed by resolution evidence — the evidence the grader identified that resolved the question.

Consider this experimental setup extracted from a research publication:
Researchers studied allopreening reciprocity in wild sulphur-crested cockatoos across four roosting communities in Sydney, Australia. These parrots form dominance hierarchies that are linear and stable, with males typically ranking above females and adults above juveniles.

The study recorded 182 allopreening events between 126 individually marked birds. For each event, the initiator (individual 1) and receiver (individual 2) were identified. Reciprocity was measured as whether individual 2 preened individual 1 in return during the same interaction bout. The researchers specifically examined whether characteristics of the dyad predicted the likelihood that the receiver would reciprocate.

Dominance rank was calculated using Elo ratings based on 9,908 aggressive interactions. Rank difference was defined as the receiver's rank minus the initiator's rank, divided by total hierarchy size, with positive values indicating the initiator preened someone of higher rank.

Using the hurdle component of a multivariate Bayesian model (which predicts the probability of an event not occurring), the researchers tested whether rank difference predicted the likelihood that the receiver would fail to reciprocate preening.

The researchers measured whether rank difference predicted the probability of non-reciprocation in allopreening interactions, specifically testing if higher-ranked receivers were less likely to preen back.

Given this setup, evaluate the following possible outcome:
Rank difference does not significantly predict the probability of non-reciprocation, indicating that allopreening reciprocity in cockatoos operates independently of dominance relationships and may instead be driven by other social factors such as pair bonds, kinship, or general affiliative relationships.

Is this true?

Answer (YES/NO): YES